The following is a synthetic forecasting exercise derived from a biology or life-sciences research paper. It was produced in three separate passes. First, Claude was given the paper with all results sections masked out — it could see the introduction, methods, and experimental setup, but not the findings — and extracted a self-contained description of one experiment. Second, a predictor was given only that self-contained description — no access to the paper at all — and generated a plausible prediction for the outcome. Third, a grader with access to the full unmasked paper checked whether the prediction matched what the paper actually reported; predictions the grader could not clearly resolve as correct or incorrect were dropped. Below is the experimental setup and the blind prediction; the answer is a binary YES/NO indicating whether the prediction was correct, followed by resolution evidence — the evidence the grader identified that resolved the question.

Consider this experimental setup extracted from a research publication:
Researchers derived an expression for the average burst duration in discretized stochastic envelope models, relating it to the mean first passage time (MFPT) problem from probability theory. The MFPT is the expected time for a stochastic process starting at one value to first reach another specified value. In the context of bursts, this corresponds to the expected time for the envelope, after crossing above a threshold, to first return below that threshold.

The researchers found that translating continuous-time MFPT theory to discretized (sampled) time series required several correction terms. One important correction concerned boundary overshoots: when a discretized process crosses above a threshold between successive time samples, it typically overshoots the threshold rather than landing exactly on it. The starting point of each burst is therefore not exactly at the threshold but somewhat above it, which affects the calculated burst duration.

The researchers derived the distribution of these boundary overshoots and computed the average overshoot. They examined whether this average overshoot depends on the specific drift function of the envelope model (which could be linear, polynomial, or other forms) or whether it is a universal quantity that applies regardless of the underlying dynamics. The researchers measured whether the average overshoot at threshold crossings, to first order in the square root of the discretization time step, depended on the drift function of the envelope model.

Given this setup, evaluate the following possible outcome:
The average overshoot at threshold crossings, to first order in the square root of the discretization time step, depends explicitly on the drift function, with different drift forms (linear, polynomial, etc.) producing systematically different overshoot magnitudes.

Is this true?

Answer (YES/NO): NO